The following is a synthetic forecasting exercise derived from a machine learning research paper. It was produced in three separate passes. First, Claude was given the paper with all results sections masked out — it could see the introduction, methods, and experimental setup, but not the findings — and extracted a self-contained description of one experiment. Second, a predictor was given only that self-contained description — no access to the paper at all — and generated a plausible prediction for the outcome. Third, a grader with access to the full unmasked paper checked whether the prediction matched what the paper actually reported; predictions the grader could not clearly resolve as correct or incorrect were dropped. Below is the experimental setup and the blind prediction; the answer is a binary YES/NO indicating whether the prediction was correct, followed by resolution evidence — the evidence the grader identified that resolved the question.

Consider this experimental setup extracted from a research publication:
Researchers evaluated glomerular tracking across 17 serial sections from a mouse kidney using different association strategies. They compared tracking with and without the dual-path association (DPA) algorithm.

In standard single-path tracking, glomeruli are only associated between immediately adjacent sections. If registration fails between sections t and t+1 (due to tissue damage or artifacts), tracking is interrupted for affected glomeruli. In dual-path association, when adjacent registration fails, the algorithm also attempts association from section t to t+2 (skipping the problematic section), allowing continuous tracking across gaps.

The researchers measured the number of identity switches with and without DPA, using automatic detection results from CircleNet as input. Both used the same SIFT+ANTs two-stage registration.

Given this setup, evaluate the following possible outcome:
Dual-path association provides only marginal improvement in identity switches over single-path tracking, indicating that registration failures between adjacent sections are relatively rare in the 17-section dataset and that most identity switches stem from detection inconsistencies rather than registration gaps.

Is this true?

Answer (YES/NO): NO